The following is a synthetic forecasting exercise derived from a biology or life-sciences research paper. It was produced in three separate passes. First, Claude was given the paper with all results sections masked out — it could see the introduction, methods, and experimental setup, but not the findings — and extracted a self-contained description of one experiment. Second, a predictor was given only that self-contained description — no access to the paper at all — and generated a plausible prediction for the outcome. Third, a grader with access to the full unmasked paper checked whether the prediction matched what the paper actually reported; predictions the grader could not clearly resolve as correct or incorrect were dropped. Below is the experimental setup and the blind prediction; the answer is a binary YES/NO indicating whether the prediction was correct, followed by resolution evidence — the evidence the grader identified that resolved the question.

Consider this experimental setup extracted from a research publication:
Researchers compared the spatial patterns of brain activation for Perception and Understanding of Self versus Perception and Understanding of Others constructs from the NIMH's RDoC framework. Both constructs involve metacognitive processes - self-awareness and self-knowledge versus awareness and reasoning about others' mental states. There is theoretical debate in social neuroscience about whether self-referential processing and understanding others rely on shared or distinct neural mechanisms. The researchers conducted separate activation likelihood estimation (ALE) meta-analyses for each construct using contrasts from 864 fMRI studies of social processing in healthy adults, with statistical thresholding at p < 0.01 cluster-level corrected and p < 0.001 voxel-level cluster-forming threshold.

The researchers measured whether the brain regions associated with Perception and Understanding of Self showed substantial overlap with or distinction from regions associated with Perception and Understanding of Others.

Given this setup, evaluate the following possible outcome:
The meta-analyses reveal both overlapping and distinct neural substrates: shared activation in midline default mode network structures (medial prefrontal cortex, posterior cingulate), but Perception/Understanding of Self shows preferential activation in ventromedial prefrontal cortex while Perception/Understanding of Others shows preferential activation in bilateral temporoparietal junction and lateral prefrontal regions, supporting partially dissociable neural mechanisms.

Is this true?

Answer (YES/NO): NO